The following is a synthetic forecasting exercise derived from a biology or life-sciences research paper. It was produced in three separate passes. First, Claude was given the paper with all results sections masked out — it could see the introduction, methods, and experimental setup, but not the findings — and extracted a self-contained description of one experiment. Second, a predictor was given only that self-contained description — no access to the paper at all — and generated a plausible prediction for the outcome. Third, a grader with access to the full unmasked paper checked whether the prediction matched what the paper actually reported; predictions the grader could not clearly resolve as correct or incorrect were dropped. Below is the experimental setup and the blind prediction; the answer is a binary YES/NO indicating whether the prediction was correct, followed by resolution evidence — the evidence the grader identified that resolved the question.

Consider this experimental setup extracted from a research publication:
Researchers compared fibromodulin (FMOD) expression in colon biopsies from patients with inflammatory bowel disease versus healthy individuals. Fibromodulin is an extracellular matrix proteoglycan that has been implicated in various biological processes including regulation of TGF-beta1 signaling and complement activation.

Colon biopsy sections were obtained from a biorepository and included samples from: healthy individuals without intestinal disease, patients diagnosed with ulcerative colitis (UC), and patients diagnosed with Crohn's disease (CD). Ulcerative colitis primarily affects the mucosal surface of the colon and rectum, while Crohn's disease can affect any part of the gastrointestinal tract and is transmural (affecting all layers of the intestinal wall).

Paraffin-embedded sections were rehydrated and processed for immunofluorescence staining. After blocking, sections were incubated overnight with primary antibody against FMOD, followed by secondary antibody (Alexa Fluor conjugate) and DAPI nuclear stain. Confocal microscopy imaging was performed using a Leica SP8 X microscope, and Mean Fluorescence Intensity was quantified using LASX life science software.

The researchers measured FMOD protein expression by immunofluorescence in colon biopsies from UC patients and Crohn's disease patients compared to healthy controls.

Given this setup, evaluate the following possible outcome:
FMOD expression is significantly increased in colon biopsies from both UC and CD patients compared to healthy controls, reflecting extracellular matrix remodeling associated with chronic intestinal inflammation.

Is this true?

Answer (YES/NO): NO